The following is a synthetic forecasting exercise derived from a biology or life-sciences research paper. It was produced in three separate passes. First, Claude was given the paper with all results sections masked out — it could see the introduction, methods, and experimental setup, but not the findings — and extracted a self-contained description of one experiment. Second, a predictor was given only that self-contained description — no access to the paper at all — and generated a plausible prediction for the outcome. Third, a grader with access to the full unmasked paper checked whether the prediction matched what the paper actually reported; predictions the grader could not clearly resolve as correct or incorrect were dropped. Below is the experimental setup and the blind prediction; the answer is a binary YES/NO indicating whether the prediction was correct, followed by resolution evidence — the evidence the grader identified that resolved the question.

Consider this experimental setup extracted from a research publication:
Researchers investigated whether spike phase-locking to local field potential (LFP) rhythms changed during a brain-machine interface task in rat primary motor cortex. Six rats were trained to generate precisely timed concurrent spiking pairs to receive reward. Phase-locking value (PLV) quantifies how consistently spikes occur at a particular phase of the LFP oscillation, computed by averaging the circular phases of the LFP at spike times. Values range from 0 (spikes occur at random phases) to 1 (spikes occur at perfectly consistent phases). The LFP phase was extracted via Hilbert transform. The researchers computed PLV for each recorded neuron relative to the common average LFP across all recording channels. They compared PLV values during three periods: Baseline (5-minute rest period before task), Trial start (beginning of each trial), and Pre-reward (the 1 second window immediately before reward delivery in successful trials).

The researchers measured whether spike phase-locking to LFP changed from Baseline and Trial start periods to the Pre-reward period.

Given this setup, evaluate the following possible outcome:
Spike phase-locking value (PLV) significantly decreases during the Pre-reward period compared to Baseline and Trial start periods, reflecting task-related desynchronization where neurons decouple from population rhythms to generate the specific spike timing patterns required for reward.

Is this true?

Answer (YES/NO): NO